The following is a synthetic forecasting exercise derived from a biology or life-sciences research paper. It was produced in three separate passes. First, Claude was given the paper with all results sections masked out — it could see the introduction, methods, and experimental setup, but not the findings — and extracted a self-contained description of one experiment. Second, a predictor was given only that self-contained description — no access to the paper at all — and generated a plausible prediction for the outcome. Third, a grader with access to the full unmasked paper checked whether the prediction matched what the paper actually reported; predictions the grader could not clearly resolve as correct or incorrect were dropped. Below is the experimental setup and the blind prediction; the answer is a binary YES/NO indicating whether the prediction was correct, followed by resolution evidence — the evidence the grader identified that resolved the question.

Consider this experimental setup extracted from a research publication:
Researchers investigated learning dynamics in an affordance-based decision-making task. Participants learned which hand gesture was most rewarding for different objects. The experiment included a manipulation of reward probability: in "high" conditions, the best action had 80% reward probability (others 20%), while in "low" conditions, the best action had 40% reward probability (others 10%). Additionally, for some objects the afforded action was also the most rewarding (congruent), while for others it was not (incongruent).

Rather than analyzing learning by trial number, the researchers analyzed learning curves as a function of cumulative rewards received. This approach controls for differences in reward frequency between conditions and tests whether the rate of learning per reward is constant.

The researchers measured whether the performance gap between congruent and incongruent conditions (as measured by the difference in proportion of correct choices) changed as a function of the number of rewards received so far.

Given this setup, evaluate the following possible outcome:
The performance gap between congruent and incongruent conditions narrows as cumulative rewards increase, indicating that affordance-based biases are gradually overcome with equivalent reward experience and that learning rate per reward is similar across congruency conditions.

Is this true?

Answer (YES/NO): NO